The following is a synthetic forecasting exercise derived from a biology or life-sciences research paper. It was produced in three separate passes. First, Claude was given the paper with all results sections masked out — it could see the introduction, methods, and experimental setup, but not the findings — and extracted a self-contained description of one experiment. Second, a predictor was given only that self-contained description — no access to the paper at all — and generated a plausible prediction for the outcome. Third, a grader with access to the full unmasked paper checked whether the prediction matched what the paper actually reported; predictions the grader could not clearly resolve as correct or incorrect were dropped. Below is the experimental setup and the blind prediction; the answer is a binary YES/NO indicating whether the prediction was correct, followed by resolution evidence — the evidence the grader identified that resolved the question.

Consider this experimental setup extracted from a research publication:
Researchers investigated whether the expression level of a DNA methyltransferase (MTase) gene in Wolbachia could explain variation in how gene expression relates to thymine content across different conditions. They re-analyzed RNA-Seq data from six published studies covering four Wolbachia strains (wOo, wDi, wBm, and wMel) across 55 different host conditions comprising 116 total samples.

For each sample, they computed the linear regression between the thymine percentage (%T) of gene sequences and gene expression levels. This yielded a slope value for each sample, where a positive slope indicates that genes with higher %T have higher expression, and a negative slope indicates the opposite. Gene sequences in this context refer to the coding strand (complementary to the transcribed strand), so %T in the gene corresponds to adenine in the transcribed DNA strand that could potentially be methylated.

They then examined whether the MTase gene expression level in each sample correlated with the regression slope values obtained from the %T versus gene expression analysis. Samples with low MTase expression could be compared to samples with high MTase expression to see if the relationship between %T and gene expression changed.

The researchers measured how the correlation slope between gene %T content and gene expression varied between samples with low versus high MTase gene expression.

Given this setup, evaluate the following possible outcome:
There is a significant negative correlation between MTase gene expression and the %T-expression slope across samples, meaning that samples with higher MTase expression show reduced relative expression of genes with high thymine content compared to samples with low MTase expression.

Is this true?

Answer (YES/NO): YES